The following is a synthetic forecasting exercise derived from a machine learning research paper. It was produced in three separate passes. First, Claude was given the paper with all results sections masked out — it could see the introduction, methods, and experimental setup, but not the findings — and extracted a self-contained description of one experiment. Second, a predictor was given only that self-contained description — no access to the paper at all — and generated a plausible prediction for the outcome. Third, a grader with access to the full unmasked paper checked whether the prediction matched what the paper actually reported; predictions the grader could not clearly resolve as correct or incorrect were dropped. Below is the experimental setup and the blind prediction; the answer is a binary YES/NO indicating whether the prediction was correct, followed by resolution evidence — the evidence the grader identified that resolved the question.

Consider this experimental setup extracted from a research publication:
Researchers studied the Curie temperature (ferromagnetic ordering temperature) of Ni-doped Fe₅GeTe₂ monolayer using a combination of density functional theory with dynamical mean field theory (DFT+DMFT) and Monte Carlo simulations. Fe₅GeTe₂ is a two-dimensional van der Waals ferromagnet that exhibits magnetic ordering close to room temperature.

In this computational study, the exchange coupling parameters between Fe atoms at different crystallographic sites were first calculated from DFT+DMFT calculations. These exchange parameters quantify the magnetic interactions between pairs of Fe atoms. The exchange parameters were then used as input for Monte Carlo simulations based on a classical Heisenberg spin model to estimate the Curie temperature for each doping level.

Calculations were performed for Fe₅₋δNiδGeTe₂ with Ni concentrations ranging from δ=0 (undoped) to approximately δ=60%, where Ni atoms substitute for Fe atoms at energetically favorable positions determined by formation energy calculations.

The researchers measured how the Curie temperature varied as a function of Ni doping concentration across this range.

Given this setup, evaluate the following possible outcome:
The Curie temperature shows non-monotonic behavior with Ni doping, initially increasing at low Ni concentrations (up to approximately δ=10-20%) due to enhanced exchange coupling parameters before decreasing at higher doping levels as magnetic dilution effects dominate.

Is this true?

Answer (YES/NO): YES